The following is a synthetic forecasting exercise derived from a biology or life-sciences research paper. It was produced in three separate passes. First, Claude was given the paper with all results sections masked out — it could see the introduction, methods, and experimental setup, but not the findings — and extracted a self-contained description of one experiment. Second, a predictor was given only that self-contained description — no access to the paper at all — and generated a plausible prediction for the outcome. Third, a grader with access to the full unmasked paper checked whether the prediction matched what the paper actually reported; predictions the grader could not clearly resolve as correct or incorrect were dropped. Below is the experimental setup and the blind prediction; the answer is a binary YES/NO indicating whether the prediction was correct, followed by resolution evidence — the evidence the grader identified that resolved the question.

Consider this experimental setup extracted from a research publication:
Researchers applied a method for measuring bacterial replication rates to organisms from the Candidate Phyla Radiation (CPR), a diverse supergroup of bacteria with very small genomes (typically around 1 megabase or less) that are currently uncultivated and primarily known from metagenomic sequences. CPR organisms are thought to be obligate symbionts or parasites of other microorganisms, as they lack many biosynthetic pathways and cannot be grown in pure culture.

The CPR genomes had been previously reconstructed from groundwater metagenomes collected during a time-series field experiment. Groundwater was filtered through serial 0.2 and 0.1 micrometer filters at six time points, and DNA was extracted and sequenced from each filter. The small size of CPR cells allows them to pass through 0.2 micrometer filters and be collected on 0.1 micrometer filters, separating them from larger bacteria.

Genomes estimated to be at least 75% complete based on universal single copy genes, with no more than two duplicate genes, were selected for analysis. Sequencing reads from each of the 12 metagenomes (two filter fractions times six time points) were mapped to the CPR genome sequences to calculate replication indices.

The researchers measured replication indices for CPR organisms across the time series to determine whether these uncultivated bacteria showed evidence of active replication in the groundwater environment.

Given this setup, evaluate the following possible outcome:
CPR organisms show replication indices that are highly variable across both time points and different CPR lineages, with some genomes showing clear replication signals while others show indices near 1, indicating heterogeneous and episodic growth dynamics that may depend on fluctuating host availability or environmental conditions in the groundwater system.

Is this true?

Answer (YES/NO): NO